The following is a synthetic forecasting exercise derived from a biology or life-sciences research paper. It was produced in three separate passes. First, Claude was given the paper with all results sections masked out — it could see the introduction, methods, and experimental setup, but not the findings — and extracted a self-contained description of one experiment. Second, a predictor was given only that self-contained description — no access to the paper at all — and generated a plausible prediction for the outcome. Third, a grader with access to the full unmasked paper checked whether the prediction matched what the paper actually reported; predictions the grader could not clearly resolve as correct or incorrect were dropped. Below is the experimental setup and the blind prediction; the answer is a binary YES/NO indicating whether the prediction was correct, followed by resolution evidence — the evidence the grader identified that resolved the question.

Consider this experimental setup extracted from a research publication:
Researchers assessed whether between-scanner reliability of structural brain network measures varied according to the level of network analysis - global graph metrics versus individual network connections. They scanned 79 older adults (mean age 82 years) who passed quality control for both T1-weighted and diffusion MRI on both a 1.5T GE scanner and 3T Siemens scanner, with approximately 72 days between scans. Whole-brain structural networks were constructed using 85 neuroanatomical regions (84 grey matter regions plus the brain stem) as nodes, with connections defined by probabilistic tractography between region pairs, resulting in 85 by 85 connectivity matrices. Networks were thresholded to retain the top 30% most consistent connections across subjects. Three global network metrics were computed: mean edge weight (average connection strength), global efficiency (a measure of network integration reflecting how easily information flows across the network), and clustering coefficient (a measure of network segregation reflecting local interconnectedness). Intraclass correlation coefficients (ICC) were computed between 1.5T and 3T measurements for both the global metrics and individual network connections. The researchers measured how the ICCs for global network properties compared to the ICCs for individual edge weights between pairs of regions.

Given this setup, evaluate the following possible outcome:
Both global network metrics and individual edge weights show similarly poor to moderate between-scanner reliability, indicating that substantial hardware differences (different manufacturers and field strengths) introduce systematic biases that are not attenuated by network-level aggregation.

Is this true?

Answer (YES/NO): NO